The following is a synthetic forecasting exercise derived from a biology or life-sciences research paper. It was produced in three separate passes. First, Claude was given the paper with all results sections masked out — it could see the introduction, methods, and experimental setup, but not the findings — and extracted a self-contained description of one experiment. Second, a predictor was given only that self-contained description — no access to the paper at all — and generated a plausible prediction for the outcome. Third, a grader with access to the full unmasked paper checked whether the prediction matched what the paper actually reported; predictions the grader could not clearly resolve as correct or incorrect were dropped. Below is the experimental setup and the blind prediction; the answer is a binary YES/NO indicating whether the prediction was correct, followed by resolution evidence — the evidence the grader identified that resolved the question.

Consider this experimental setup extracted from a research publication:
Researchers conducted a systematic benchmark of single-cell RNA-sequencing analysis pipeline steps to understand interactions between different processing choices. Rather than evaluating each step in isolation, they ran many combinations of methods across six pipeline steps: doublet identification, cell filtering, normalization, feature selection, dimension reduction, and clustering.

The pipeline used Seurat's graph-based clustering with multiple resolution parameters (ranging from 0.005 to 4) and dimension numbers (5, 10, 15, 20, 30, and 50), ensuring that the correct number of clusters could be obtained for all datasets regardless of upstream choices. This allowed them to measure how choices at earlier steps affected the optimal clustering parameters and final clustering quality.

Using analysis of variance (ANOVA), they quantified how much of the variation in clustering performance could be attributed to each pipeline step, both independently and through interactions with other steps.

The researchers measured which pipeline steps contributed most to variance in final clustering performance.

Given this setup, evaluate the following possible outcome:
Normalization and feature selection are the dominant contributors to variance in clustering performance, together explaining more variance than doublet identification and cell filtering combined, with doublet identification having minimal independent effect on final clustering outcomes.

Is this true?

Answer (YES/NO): NO